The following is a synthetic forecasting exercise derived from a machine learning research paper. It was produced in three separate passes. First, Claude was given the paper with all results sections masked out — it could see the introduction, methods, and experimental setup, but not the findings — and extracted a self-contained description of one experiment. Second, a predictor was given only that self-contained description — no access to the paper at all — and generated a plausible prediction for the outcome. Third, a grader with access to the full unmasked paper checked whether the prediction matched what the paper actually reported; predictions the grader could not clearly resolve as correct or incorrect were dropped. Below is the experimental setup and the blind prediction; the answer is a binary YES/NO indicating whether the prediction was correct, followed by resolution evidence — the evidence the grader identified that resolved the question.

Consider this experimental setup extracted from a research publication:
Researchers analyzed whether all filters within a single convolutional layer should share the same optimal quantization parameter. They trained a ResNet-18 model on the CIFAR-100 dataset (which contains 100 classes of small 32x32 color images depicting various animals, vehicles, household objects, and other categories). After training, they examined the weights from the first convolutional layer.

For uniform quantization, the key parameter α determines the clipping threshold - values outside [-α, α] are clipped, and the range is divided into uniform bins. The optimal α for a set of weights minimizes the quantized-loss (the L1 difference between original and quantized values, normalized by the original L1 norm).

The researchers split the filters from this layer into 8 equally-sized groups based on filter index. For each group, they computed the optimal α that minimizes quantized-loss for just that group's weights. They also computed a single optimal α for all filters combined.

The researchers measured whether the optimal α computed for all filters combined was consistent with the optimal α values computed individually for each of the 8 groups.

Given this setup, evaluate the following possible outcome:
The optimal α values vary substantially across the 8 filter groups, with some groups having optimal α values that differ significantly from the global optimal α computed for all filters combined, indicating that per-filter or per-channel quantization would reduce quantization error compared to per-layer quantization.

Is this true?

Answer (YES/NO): YES